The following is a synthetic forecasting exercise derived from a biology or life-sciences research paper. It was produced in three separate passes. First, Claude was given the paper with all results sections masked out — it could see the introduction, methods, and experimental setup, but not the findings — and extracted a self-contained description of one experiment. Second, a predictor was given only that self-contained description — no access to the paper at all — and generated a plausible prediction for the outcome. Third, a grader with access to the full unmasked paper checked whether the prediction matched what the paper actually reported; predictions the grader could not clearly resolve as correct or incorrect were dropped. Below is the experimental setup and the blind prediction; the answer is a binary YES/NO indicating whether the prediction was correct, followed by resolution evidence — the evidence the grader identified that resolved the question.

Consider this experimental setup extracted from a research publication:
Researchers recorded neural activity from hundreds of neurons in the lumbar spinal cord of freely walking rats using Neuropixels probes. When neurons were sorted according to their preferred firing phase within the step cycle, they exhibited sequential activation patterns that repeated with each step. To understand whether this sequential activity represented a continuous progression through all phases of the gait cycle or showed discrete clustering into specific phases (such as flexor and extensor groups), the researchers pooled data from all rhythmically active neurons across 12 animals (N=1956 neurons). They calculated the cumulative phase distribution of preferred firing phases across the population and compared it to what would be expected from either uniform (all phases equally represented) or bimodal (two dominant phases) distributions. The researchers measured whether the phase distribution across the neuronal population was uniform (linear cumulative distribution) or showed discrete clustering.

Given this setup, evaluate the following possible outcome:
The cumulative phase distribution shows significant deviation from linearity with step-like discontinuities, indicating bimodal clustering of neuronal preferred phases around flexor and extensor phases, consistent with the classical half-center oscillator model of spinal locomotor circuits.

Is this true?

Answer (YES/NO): NO